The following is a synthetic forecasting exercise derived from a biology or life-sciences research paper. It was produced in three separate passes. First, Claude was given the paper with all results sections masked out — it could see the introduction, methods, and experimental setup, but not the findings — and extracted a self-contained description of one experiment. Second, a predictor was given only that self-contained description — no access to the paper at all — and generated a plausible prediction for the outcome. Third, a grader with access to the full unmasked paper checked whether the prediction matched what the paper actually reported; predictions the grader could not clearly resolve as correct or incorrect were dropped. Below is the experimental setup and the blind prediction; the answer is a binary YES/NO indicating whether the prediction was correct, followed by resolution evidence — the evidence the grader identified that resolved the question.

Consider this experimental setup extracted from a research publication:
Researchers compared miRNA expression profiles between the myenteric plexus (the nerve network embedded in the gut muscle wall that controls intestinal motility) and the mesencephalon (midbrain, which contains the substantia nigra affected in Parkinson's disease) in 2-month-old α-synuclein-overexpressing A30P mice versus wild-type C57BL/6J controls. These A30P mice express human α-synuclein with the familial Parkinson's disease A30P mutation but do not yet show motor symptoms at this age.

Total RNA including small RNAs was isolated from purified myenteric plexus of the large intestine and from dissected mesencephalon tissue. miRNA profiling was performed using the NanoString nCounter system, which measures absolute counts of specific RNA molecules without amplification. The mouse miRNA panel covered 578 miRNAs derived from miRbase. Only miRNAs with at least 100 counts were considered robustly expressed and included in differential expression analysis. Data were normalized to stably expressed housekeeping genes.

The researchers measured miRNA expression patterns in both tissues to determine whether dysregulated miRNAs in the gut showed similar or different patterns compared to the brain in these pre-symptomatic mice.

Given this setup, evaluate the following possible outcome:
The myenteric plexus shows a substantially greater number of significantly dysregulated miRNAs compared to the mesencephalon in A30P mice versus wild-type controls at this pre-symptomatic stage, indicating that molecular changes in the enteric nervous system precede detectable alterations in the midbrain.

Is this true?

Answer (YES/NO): YES